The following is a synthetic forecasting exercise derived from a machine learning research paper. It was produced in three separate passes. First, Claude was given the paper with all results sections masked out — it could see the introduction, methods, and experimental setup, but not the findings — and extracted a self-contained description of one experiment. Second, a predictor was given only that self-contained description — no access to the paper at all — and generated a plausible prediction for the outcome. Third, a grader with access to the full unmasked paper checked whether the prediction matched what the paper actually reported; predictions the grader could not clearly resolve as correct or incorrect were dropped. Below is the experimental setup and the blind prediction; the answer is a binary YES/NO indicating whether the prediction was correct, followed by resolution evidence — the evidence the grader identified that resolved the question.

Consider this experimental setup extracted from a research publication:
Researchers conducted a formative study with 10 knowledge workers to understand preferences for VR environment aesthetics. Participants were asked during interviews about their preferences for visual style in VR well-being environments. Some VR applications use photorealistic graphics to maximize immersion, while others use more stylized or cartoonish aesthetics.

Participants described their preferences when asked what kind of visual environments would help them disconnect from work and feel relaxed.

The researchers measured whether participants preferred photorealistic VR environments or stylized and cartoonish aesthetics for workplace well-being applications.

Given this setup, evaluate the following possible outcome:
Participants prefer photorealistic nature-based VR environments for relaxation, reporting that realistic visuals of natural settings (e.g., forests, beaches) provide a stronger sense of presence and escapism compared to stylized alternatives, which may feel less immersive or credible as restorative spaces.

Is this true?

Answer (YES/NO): NO